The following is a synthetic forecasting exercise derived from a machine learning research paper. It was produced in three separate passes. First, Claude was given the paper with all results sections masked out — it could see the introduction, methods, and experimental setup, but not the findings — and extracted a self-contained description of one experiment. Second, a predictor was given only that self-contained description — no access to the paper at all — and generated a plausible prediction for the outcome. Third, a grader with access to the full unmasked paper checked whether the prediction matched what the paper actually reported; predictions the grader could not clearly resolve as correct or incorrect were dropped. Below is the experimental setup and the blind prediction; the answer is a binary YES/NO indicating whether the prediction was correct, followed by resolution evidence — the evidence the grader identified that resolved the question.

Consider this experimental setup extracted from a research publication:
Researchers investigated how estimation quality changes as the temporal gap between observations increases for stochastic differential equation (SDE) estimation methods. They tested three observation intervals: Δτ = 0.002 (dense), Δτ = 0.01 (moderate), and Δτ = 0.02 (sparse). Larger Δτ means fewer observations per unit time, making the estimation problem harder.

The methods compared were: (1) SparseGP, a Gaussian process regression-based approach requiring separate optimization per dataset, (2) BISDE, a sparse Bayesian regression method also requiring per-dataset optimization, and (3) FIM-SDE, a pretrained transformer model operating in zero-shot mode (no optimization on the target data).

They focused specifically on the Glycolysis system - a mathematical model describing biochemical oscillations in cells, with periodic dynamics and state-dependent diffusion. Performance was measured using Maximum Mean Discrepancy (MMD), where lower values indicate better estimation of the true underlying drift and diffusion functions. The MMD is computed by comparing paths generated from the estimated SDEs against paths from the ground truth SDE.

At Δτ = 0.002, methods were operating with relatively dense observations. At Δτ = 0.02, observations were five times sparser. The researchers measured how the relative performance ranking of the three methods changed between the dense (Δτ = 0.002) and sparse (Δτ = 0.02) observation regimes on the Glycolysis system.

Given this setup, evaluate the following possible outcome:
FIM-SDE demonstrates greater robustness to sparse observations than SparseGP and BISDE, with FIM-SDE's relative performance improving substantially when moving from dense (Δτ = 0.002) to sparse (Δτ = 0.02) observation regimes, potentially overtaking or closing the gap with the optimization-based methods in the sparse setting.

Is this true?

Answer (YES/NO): YES